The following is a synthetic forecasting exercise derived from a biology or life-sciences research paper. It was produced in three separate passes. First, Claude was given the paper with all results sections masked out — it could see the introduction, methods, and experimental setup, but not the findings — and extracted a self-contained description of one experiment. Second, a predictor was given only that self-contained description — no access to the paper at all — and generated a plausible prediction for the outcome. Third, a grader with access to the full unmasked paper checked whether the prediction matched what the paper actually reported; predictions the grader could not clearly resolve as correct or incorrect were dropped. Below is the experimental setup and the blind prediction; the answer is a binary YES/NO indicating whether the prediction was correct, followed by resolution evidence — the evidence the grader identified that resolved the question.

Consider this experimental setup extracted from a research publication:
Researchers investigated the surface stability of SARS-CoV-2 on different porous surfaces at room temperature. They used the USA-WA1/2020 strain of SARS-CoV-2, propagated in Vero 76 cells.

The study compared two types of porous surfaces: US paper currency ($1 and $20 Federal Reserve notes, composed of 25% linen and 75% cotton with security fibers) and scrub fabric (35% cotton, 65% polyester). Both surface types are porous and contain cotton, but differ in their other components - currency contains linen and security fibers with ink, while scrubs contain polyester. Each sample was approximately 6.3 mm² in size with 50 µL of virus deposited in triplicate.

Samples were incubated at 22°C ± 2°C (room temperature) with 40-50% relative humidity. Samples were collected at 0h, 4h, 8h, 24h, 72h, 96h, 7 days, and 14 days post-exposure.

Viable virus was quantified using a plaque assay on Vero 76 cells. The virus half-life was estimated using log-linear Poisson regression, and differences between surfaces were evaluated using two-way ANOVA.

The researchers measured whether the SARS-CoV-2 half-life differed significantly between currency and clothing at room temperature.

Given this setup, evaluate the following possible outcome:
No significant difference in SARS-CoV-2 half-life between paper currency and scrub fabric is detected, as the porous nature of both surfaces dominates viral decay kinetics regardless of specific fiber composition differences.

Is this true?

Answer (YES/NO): YES